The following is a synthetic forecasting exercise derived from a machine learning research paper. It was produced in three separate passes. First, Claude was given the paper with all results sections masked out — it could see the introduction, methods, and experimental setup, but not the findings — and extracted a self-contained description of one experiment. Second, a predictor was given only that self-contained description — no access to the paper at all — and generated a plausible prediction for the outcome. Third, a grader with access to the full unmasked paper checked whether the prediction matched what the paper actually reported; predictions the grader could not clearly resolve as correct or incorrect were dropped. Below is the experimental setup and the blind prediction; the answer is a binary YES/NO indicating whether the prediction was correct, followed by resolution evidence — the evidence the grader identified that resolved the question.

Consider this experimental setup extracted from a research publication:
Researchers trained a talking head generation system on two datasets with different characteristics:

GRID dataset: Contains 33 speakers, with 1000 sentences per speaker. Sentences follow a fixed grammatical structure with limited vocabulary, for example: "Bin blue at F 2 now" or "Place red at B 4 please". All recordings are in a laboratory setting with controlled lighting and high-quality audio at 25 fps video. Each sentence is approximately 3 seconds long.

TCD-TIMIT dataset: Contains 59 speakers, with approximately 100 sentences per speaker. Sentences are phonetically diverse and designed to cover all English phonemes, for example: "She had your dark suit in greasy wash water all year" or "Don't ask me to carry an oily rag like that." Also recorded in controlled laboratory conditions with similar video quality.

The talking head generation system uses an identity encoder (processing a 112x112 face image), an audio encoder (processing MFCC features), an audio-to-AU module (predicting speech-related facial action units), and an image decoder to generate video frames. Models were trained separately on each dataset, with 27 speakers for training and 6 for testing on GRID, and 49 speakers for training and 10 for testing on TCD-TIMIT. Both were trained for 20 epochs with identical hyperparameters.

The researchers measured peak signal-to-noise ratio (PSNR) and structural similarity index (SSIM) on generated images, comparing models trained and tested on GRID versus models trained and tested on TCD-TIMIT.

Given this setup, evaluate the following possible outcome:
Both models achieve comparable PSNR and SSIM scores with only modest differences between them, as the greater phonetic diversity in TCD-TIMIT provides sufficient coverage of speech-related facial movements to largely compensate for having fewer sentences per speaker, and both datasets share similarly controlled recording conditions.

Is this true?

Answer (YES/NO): NO